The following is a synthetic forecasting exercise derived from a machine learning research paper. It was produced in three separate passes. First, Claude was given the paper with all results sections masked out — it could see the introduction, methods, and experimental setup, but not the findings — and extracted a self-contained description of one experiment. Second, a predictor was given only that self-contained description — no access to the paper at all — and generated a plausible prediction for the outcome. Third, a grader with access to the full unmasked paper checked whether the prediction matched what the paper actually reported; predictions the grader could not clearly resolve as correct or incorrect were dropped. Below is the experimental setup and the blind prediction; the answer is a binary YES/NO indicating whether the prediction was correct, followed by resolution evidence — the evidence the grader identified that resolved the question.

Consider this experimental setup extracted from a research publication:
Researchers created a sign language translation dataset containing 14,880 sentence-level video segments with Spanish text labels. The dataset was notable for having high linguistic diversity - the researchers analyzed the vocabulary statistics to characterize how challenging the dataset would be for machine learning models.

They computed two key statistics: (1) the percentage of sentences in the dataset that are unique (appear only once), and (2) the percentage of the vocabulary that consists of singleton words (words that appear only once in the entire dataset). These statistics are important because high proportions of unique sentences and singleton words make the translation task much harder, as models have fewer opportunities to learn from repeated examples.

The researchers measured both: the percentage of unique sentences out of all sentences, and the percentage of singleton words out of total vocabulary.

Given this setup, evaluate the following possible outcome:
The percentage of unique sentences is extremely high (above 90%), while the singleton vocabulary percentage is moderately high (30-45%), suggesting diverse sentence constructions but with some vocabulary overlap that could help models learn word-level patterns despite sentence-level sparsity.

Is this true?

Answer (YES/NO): NO